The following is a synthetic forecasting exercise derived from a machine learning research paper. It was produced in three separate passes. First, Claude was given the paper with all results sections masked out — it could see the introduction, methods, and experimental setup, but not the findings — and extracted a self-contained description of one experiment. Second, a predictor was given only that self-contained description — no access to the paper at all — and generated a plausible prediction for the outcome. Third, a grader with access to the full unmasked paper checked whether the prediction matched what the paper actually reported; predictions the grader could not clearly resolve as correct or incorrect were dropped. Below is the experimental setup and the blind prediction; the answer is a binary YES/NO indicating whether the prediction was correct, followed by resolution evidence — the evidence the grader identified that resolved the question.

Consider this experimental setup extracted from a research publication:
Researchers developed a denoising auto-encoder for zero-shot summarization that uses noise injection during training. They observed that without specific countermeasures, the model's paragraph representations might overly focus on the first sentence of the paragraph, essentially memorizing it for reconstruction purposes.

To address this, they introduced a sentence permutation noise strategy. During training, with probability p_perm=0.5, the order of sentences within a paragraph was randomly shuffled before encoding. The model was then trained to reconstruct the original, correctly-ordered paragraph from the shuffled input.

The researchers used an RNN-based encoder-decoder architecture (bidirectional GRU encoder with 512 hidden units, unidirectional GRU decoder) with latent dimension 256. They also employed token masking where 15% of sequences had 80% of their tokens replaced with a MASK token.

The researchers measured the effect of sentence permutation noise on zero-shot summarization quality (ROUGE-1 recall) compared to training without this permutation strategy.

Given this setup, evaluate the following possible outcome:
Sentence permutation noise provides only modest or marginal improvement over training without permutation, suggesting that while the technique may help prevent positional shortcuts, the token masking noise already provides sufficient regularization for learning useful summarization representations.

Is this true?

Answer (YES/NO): NO